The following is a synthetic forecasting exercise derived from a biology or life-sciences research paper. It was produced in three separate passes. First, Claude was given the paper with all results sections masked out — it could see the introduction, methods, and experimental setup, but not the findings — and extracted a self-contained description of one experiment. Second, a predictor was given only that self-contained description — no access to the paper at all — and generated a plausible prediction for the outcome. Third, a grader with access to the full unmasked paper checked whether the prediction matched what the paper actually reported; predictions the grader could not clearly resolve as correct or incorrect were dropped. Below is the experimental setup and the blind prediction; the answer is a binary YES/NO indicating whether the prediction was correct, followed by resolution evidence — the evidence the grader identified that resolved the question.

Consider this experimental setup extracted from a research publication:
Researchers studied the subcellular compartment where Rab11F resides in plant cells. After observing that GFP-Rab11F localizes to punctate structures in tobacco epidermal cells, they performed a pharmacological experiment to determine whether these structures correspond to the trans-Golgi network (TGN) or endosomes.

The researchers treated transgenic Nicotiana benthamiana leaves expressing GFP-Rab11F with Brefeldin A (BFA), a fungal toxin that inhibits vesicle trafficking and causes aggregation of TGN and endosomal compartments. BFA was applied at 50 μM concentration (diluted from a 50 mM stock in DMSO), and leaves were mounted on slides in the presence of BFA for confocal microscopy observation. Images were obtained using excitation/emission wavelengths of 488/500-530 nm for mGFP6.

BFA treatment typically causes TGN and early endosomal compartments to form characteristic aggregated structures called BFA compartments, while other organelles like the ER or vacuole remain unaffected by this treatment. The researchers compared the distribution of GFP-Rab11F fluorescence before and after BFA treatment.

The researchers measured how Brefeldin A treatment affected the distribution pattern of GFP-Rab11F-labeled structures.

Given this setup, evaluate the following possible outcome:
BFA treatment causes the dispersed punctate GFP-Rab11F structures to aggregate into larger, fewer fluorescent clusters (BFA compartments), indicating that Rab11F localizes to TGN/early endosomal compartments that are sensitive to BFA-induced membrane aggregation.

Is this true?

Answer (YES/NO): YES